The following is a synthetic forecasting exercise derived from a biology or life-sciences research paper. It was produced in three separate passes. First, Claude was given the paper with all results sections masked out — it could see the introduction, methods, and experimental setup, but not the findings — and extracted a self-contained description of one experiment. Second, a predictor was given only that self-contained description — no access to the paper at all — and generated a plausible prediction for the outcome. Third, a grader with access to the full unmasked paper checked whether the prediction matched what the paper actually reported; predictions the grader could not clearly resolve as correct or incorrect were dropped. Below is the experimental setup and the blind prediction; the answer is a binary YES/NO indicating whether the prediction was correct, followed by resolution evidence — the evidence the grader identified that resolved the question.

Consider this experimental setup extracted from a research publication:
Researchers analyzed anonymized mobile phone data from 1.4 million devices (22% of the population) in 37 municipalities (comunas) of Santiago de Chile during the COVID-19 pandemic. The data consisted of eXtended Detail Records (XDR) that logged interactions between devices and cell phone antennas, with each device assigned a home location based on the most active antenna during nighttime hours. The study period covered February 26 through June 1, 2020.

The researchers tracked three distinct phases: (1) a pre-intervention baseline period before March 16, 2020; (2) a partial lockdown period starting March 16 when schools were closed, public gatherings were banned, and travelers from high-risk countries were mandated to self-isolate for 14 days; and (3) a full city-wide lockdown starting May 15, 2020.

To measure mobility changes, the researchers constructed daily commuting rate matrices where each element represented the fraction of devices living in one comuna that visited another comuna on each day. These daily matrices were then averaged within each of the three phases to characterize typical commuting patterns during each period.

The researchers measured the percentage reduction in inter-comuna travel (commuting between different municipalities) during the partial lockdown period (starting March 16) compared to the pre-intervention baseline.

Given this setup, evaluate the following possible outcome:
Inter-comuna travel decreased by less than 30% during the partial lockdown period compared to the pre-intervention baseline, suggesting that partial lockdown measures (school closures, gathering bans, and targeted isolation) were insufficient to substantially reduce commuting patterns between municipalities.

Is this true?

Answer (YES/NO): NO